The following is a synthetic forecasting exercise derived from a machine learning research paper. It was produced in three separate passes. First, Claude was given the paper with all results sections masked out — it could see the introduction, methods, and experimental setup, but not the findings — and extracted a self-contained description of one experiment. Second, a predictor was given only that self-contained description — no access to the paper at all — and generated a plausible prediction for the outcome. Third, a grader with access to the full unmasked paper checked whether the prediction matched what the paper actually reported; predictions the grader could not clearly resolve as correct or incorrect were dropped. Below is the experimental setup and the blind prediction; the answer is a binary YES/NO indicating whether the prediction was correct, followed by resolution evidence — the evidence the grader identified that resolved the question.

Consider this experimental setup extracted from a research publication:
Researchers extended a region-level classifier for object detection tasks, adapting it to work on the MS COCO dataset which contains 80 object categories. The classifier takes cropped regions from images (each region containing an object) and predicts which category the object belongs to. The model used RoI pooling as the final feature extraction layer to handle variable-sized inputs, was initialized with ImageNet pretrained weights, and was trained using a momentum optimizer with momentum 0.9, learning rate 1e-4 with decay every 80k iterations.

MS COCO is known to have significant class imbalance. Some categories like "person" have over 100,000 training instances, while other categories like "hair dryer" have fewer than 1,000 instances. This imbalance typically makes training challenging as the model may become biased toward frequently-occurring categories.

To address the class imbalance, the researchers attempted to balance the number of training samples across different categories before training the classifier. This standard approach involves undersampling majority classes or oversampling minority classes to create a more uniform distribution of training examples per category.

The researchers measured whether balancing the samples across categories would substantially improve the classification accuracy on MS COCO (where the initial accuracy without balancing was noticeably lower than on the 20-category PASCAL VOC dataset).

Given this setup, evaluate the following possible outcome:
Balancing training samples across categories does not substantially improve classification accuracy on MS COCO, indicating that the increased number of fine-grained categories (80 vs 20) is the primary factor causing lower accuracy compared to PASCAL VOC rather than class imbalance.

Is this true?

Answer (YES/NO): NO